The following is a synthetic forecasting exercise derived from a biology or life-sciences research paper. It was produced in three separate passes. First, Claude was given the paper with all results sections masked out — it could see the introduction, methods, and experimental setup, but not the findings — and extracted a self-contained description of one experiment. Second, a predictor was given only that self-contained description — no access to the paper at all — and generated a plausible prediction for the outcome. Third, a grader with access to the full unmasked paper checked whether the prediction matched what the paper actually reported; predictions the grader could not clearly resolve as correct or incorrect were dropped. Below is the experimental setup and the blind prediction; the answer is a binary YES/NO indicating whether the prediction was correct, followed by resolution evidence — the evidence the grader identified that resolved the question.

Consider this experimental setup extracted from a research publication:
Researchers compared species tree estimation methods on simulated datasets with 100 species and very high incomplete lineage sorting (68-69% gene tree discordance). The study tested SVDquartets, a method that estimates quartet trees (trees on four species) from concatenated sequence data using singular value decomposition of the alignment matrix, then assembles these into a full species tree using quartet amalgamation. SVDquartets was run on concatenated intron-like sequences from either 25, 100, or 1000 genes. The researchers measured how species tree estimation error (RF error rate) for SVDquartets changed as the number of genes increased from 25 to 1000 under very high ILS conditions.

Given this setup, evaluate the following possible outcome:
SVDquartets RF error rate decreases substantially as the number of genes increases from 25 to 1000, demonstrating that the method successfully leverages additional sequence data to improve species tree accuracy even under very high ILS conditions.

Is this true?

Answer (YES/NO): NO